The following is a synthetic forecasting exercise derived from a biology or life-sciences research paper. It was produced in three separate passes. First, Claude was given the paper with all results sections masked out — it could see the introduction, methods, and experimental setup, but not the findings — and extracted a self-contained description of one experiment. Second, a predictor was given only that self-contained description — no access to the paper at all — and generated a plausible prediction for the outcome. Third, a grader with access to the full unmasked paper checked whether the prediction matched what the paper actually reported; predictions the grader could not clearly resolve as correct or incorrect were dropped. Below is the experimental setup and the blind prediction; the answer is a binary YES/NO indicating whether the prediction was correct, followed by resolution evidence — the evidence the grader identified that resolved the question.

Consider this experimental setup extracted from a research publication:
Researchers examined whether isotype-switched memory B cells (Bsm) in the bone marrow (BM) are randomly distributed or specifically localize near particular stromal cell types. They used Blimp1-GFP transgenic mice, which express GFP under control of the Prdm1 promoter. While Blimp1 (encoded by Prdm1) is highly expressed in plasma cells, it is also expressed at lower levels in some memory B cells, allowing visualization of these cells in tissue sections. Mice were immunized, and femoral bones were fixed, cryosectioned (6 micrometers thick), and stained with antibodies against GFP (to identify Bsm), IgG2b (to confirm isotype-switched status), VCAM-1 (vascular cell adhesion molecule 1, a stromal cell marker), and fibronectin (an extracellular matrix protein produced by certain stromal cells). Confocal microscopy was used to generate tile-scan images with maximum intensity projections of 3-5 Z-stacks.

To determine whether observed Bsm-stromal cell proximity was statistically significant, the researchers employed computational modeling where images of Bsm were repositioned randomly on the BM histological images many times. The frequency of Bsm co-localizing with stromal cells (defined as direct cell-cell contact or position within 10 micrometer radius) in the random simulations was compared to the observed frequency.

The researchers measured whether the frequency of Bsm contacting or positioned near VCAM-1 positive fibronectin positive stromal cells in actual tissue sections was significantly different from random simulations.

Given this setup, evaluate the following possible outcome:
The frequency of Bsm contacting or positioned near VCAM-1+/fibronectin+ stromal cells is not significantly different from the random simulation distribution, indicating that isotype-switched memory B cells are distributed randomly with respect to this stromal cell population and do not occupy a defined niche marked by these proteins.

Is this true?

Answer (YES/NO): NO